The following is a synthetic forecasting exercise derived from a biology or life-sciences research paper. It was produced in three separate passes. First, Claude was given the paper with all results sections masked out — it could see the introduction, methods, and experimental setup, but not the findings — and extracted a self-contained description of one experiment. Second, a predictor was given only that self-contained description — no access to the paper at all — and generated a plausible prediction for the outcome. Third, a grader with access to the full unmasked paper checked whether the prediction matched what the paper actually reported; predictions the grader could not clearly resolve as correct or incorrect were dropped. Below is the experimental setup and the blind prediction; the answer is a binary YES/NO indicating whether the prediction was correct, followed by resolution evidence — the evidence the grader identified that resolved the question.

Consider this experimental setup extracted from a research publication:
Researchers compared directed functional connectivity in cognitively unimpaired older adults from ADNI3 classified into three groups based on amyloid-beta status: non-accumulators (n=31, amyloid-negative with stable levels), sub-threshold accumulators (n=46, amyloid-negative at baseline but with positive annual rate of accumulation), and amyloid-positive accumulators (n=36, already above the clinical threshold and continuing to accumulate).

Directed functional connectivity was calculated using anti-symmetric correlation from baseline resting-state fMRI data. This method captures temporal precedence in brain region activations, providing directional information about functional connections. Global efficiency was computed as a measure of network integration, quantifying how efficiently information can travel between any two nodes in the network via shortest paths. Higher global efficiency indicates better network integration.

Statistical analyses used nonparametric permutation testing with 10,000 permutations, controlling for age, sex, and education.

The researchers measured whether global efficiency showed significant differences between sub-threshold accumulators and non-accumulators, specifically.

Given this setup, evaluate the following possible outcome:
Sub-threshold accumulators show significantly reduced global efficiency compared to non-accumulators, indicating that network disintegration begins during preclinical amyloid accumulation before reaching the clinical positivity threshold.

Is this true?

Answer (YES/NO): NO